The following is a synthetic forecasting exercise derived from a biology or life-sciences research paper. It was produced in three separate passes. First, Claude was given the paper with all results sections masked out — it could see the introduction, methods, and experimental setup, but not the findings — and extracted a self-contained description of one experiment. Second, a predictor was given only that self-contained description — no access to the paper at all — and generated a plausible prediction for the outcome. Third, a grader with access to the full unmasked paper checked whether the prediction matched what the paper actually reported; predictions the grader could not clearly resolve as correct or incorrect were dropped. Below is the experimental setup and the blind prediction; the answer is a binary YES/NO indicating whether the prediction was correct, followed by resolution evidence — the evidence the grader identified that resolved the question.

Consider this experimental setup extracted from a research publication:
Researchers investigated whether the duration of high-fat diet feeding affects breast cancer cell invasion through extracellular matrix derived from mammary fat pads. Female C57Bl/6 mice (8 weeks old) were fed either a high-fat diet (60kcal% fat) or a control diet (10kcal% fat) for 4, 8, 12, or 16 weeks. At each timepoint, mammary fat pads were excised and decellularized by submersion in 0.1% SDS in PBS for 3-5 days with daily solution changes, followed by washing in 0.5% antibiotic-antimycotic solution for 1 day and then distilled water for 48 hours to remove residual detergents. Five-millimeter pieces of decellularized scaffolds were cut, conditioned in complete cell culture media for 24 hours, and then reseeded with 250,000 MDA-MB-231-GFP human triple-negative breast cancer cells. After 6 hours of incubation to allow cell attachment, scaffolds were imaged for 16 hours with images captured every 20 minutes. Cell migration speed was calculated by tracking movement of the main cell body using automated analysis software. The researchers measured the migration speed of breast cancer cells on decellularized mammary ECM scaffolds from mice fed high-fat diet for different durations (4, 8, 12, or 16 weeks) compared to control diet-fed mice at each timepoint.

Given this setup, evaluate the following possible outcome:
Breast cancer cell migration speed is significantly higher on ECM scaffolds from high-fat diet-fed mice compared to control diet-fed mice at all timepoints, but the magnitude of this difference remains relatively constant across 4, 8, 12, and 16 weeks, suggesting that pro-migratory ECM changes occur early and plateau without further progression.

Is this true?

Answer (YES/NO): NO